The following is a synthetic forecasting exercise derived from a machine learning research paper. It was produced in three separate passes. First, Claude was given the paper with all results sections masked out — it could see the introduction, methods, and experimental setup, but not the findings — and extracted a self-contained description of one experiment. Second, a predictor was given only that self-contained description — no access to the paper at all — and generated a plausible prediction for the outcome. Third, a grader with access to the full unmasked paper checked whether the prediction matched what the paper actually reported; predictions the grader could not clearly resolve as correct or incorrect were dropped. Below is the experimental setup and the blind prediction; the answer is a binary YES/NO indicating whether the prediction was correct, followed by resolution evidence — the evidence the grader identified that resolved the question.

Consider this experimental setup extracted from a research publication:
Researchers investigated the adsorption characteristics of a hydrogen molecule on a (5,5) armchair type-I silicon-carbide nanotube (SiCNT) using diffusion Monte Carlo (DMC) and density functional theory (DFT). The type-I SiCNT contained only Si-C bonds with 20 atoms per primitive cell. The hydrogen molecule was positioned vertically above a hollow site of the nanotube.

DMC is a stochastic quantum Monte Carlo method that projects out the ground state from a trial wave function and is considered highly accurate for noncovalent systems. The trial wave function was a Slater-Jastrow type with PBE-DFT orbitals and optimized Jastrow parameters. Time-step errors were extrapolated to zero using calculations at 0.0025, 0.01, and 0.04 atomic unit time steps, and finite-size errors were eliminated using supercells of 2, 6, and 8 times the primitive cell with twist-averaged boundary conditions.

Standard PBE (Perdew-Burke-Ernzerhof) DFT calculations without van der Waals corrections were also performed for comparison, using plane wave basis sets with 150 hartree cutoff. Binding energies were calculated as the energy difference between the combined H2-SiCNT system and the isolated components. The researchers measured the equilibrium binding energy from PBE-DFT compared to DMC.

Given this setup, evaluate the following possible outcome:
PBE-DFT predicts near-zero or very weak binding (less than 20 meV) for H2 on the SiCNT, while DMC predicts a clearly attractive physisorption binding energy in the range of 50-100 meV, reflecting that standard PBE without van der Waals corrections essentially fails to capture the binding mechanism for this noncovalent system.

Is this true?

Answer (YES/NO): YES